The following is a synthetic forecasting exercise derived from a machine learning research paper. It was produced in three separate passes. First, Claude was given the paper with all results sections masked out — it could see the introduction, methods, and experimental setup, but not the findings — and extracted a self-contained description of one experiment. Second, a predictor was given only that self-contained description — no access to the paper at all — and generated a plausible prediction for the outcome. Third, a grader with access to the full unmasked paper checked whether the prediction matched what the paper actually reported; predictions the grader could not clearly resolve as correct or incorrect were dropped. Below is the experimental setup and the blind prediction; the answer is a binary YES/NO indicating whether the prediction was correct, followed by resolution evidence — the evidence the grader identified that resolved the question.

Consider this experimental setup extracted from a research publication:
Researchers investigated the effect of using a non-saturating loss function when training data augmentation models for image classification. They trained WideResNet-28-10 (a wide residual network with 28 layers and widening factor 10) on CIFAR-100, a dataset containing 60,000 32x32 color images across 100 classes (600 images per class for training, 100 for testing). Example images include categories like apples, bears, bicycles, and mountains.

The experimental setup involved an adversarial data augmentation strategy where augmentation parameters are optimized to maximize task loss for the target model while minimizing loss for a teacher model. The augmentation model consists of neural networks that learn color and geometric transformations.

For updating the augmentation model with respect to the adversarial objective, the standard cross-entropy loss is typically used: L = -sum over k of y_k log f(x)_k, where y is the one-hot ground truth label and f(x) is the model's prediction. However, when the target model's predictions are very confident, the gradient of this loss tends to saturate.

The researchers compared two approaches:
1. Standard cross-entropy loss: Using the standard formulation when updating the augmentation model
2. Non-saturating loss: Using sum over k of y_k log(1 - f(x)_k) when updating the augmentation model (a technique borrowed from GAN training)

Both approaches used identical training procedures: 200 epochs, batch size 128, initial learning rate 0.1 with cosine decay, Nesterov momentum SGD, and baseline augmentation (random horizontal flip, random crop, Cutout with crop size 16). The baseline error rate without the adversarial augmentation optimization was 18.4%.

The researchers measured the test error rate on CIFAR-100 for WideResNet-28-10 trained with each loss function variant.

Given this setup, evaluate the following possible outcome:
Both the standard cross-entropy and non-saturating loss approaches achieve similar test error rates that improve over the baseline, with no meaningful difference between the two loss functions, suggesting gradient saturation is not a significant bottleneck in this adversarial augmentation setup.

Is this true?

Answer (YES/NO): NO